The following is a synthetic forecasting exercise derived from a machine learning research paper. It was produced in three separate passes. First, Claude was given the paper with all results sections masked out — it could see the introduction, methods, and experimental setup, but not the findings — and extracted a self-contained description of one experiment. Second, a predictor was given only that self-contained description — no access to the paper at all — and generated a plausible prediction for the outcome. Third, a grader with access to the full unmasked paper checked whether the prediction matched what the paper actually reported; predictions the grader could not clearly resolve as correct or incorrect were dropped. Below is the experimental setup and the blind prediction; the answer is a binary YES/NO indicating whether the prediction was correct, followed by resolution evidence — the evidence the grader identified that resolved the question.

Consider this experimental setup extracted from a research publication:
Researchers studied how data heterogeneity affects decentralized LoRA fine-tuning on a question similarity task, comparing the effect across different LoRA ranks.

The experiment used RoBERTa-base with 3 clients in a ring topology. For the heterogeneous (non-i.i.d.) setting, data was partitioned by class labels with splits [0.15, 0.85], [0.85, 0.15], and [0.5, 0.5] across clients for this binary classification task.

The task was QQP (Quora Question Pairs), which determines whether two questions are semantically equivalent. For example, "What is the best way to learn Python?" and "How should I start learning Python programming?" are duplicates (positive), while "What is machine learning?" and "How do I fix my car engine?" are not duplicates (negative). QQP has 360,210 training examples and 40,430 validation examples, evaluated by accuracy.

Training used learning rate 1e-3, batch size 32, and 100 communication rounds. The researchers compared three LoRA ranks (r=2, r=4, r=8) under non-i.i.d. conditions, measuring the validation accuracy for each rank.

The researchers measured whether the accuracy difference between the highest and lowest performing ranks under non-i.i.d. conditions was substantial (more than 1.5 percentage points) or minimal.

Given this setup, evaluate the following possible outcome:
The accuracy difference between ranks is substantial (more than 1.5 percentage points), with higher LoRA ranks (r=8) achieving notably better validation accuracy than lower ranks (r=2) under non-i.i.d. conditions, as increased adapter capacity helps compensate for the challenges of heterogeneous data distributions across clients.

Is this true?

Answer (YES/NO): NO